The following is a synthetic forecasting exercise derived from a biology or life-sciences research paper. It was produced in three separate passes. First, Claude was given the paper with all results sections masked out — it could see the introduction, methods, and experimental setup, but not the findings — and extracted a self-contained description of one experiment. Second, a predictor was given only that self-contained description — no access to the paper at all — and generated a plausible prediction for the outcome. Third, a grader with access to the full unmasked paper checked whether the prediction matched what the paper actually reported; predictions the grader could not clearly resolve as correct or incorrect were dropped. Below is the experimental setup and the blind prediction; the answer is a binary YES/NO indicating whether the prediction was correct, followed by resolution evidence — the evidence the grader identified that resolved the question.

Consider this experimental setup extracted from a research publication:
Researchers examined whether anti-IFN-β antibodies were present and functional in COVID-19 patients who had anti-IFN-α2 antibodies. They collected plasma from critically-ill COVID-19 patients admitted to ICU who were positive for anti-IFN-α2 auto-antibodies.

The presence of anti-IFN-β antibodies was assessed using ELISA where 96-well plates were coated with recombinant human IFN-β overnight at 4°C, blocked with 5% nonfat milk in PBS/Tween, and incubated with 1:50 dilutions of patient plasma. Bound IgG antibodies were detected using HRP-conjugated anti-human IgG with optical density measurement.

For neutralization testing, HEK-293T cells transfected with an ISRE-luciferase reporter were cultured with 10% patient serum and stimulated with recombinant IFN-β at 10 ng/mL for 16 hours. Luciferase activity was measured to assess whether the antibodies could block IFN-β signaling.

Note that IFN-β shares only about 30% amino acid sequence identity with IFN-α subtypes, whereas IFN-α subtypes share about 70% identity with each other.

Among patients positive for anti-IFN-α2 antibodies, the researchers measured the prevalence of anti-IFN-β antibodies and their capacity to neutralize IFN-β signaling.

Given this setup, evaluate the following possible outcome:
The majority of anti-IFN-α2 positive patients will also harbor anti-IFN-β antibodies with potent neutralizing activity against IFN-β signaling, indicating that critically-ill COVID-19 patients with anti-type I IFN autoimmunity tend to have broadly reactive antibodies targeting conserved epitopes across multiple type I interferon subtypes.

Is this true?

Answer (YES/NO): NO